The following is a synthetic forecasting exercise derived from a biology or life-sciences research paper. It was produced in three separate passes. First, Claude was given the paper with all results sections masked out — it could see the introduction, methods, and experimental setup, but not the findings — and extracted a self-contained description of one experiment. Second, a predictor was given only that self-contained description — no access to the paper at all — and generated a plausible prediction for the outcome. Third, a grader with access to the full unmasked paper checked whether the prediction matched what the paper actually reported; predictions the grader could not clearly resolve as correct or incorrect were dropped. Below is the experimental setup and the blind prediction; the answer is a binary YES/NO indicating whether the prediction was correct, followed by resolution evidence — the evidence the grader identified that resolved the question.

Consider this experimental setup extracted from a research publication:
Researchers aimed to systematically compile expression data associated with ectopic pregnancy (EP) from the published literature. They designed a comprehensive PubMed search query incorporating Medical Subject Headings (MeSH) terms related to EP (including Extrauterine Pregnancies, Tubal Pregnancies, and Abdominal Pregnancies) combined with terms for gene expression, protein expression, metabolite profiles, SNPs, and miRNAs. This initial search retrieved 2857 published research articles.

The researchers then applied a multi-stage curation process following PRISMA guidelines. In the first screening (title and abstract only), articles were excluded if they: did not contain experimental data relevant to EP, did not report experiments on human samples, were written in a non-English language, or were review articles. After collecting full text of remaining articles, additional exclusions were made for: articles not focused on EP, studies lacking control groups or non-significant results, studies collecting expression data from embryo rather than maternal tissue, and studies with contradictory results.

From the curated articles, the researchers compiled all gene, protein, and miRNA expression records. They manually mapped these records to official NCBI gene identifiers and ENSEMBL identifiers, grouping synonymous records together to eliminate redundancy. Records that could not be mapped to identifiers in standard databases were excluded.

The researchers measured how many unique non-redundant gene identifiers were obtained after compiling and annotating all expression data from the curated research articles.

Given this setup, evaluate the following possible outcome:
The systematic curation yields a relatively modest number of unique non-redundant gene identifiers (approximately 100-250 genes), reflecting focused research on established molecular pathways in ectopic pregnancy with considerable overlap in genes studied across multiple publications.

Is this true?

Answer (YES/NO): NO